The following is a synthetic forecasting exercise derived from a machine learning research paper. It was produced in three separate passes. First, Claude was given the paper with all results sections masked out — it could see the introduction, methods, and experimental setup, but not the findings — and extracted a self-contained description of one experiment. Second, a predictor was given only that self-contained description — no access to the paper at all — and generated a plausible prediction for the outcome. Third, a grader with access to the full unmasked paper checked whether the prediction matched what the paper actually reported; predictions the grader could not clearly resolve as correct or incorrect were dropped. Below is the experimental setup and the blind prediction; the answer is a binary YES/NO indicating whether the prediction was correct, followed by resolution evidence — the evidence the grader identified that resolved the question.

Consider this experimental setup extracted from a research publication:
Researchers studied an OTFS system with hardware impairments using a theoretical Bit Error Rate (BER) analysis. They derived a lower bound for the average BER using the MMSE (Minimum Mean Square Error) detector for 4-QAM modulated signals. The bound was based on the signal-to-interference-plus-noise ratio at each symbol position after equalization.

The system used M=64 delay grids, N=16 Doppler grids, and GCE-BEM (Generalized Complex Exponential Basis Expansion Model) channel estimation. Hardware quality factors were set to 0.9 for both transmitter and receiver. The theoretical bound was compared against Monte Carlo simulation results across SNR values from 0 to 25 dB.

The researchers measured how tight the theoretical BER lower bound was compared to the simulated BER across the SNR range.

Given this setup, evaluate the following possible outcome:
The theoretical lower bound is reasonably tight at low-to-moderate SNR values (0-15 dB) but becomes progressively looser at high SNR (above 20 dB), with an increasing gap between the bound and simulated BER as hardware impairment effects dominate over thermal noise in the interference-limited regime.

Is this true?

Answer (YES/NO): NO